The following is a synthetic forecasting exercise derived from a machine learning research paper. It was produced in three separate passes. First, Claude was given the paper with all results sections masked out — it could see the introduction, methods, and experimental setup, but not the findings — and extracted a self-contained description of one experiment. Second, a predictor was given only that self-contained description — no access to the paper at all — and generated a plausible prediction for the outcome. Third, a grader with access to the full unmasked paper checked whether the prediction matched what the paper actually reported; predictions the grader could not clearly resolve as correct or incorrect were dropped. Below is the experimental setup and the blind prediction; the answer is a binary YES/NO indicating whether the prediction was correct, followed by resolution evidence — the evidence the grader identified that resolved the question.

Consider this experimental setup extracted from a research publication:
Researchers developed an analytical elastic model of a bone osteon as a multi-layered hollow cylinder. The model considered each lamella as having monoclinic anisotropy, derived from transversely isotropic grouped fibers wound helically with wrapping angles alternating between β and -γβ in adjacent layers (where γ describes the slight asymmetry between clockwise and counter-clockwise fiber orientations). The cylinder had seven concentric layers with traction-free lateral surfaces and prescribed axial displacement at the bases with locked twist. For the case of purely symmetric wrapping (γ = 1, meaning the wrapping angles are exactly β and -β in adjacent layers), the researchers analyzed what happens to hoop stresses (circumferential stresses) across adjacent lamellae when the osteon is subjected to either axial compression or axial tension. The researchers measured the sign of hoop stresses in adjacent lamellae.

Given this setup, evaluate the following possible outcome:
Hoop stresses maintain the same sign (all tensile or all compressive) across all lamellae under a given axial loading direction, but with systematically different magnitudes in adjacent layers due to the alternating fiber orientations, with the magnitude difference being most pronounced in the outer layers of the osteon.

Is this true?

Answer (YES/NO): NO